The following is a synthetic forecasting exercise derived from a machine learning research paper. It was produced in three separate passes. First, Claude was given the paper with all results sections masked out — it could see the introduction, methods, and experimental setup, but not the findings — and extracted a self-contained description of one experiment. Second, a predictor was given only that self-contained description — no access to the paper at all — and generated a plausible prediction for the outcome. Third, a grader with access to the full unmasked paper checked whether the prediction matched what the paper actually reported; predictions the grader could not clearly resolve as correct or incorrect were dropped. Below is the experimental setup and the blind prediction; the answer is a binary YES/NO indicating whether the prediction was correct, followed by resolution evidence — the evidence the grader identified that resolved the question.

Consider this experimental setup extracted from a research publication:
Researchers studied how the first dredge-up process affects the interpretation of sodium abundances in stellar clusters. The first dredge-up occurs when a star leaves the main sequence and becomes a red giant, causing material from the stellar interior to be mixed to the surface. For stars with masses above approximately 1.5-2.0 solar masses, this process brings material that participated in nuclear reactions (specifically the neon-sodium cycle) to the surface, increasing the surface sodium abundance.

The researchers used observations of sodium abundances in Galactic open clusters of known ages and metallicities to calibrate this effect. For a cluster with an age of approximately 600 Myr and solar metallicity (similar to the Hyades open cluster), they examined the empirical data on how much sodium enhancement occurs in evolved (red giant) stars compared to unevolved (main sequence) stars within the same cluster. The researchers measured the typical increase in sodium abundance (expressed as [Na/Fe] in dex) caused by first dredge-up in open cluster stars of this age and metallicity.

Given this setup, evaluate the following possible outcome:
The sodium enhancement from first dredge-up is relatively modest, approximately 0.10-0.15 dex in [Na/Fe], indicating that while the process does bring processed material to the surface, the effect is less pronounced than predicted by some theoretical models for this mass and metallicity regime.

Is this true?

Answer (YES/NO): NO